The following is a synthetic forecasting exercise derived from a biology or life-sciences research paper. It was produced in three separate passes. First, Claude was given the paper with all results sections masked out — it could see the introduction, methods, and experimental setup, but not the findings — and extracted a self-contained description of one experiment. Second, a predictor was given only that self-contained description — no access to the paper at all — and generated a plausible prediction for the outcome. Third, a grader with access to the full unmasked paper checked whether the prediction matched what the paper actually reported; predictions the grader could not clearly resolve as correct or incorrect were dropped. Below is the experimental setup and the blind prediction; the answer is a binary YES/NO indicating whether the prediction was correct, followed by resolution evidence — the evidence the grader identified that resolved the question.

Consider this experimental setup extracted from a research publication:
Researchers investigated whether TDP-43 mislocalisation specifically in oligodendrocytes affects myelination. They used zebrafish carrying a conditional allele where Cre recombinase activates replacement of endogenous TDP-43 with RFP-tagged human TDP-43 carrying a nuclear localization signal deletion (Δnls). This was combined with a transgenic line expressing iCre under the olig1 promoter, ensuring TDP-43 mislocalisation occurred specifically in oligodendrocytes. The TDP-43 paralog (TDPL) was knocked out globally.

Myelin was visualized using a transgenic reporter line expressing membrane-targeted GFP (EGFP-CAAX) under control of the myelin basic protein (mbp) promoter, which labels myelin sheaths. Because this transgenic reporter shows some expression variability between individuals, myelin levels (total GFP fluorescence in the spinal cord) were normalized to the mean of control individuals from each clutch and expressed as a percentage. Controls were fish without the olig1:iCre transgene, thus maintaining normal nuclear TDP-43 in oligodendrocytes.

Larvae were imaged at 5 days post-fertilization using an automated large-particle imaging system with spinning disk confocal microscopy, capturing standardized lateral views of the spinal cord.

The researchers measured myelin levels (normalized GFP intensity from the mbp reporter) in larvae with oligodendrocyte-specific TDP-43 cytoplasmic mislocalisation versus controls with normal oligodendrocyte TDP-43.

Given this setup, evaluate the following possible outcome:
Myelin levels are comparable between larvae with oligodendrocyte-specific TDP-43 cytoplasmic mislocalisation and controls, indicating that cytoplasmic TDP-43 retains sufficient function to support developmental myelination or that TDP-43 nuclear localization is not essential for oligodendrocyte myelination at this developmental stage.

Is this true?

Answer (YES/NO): NO